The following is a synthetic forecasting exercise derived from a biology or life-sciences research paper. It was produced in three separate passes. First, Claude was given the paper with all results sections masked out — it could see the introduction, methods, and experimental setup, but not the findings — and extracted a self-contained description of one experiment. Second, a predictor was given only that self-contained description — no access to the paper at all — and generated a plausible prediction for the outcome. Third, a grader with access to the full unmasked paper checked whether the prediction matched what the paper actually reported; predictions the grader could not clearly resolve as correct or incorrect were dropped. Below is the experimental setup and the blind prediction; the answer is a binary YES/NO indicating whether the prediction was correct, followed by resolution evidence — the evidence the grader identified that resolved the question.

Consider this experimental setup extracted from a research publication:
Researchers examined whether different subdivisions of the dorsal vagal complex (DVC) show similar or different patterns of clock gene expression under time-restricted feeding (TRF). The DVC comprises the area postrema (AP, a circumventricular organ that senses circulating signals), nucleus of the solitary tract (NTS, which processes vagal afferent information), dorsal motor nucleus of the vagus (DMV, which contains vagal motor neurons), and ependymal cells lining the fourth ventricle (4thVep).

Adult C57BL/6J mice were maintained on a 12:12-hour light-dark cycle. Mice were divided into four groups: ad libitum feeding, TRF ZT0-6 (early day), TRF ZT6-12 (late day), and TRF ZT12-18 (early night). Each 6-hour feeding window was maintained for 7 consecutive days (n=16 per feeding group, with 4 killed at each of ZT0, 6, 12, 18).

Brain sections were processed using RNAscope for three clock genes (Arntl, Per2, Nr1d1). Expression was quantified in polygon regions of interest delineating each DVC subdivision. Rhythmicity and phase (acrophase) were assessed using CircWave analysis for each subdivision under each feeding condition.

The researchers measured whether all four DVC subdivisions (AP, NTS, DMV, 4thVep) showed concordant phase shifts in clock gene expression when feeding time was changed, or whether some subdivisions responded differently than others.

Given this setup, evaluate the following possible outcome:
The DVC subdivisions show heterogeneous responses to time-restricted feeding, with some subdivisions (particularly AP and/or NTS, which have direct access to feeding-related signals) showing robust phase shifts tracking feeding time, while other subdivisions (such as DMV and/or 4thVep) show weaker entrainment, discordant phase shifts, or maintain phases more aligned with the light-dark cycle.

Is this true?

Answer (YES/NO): YES